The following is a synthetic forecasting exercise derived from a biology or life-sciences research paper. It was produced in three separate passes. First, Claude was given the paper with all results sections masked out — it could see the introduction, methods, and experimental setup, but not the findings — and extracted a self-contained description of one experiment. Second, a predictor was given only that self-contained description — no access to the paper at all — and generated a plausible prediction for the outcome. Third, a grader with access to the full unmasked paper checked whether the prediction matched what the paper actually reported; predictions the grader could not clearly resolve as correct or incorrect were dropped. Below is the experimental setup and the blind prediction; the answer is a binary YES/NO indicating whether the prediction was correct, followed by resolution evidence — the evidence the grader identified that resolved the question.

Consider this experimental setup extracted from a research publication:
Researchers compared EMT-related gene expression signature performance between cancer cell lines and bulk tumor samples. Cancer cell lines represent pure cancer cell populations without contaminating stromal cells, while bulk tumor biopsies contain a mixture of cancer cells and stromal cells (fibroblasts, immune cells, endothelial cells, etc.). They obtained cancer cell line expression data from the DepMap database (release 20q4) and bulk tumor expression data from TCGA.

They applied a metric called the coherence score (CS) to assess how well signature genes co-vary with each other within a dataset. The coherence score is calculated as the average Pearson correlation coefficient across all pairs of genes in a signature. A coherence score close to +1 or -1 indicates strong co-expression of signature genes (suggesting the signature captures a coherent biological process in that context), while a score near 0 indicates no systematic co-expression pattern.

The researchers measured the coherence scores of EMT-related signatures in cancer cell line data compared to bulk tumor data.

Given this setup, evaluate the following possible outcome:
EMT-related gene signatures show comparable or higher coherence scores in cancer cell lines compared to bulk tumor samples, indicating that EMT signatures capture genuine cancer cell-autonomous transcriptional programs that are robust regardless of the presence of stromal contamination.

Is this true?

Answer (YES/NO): NO